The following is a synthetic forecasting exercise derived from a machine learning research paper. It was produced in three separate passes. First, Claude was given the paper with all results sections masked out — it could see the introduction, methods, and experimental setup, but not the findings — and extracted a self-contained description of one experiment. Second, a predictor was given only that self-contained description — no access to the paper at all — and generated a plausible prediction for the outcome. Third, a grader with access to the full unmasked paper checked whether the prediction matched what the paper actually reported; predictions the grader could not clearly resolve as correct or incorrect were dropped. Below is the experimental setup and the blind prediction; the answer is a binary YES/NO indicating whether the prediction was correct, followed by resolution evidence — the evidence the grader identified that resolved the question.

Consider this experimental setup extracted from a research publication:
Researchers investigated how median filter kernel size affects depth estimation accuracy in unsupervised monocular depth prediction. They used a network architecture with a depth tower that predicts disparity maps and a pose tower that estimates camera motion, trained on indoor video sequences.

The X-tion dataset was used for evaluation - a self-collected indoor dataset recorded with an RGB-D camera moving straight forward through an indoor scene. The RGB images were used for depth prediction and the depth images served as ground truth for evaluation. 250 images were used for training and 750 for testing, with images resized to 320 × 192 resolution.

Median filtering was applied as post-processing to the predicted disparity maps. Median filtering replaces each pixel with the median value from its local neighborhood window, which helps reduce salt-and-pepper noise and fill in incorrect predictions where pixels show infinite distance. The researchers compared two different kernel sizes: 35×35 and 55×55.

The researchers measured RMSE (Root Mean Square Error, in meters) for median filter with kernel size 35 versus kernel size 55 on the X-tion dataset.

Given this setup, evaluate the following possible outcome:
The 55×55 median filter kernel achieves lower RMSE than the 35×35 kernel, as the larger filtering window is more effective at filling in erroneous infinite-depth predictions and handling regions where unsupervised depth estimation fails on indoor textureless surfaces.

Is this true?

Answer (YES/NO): YES